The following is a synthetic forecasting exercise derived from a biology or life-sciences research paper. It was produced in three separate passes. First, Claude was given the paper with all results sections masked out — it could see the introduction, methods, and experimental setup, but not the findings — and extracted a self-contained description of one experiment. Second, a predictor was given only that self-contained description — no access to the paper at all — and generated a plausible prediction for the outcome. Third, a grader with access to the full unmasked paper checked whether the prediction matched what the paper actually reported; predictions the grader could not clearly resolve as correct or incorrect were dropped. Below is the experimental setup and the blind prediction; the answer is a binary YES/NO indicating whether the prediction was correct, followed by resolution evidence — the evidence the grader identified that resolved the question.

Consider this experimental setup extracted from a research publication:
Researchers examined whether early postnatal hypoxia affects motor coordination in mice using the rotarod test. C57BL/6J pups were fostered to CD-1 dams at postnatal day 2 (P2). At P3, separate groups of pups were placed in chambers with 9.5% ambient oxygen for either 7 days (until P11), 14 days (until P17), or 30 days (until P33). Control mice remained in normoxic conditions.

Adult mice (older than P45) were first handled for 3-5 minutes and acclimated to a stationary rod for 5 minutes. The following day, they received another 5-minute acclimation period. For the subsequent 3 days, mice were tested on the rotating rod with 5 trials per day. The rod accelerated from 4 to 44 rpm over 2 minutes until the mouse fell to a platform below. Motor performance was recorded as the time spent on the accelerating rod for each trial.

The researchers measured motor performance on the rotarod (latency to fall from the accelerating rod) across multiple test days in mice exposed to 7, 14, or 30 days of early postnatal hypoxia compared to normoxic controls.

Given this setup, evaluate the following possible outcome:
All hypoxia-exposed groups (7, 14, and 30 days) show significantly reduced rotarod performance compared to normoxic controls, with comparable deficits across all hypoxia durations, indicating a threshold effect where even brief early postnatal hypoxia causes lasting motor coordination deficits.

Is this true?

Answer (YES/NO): NO